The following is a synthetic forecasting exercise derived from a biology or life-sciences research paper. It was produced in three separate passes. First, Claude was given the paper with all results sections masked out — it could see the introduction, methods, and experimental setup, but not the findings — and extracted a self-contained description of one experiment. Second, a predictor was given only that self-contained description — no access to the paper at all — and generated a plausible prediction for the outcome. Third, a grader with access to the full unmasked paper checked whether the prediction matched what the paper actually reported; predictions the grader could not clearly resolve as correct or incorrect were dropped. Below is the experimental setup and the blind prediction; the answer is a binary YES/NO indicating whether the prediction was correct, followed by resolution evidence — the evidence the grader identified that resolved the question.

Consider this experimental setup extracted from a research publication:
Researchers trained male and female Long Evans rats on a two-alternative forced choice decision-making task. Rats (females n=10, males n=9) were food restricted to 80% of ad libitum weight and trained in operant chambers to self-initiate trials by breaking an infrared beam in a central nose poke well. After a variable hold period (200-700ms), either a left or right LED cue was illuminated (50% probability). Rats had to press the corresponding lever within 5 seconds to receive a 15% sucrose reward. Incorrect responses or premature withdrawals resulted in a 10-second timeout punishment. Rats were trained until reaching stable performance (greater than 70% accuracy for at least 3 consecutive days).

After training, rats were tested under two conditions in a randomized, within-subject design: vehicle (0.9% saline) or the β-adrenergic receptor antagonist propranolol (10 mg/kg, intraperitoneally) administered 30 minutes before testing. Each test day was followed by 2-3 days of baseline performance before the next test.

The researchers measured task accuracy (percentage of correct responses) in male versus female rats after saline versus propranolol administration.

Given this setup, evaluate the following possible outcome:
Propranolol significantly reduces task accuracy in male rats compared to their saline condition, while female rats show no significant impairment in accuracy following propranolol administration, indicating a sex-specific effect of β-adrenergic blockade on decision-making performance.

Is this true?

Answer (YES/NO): NO